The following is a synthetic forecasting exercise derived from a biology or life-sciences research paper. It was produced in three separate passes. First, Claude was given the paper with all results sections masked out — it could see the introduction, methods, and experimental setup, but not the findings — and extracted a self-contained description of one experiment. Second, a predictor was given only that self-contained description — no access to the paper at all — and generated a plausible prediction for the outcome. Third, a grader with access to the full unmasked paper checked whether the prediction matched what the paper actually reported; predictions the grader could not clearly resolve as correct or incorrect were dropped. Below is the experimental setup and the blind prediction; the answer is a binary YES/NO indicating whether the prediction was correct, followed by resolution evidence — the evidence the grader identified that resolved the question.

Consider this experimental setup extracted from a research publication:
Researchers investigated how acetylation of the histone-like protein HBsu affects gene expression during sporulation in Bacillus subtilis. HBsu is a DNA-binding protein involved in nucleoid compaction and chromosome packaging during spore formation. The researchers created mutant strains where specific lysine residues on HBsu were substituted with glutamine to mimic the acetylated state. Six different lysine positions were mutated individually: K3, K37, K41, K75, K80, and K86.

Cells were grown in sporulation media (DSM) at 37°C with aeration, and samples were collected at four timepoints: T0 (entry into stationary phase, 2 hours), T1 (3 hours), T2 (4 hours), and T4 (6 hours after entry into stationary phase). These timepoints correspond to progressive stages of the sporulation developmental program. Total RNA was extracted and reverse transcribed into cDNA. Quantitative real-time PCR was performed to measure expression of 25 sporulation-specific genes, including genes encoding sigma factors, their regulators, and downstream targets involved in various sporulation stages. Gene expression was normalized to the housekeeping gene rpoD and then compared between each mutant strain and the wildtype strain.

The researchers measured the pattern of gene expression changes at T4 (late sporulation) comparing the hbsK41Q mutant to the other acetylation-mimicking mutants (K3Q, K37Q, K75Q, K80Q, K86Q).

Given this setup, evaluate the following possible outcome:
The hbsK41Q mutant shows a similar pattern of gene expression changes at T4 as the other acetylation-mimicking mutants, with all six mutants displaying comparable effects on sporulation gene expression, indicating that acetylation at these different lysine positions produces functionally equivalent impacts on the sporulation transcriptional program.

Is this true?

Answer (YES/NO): NO